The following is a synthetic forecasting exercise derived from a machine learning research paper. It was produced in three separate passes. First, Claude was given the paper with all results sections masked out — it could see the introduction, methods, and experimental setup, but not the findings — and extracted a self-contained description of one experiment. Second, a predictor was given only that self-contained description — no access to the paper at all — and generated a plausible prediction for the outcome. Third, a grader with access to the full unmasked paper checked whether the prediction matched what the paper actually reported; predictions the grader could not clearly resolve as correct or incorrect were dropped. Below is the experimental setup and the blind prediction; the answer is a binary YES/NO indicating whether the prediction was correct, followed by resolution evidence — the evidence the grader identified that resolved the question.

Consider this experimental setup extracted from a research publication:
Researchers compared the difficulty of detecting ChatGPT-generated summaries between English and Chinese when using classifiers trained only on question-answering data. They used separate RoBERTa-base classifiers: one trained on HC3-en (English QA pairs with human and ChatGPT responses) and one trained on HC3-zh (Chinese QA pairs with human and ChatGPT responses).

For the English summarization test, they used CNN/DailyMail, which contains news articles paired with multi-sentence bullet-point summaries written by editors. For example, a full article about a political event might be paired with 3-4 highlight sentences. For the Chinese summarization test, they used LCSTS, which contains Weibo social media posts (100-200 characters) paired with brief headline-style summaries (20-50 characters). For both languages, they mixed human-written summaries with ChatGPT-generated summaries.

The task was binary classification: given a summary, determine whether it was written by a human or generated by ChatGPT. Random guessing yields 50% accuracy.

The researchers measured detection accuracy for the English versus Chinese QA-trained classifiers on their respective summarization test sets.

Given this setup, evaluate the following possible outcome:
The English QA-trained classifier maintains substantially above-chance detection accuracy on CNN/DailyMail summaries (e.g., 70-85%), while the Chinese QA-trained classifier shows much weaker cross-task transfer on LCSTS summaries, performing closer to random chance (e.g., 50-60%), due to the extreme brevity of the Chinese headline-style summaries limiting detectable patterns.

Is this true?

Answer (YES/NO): YES